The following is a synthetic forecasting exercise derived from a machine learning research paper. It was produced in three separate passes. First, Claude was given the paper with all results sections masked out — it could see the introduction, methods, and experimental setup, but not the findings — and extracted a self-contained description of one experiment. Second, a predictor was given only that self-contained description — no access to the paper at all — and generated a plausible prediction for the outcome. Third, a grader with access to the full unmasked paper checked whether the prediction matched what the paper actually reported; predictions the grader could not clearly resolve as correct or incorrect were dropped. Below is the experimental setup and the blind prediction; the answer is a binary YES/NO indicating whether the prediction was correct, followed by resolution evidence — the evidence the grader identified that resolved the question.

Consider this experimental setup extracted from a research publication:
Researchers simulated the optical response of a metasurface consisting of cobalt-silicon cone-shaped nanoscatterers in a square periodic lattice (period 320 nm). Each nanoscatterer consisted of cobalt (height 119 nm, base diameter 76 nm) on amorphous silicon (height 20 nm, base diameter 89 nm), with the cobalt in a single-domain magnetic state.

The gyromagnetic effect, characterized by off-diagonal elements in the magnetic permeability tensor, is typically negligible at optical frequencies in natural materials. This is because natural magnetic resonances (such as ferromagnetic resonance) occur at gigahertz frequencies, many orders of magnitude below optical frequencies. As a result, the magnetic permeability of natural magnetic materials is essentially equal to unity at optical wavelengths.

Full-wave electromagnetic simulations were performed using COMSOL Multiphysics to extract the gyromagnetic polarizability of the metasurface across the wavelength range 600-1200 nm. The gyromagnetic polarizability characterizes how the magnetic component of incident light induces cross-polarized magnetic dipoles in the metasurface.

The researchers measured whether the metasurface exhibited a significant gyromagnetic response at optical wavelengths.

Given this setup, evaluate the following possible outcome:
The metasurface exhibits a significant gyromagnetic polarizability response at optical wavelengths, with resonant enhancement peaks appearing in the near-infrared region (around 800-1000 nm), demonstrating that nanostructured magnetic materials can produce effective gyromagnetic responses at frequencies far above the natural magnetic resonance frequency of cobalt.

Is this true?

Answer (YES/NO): YES